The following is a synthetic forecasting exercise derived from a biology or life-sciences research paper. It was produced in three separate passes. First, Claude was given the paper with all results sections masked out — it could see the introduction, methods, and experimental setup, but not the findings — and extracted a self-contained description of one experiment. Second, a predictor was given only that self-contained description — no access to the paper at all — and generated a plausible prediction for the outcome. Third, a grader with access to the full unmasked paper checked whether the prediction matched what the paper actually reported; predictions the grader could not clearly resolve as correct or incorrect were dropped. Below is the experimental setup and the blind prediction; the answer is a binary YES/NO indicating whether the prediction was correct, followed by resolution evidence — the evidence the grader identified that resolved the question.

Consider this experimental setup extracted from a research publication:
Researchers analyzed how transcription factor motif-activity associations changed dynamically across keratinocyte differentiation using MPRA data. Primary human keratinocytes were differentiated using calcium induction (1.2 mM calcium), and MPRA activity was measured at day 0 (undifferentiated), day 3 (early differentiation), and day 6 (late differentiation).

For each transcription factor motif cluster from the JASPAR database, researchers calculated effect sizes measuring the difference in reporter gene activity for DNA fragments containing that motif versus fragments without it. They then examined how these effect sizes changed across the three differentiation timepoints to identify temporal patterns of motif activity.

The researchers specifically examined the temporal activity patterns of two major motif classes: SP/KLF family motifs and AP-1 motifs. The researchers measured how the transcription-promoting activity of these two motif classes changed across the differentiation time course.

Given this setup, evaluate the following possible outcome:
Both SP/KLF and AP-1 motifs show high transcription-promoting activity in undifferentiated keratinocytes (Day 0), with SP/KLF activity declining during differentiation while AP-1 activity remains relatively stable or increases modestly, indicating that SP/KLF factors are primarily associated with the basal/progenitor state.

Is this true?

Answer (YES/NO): NO